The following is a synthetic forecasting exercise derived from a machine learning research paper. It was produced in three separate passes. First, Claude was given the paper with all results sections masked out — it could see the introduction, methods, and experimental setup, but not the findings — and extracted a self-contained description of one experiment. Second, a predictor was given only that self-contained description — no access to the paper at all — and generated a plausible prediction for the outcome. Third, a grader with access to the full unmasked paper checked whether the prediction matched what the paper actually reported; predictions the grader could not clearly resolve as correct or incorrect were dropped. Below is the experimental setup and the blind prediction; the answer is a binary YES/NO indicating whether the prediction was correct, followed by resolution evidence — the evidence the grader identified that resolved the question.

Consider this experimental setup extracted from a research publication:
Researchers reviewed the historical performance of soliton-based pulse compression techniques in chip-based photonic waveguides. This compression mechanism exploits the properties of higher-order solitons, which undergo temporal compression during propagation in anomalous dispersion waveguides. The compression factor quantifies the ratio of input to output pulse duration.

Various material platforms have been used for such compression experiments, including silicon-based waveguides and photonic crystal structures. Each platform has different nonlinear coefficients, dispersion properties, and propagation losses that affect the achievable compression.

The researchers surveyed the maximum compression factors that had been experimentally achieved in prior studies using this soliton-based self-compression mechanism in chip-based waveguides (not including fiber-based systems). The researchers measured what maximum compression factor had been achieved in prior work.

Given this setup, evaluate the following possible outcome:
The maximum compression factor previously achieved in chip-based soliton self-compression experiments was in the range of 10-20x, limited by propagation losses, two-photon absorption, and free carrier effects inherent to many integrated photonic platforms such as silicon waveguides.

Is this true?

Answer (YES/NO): YES